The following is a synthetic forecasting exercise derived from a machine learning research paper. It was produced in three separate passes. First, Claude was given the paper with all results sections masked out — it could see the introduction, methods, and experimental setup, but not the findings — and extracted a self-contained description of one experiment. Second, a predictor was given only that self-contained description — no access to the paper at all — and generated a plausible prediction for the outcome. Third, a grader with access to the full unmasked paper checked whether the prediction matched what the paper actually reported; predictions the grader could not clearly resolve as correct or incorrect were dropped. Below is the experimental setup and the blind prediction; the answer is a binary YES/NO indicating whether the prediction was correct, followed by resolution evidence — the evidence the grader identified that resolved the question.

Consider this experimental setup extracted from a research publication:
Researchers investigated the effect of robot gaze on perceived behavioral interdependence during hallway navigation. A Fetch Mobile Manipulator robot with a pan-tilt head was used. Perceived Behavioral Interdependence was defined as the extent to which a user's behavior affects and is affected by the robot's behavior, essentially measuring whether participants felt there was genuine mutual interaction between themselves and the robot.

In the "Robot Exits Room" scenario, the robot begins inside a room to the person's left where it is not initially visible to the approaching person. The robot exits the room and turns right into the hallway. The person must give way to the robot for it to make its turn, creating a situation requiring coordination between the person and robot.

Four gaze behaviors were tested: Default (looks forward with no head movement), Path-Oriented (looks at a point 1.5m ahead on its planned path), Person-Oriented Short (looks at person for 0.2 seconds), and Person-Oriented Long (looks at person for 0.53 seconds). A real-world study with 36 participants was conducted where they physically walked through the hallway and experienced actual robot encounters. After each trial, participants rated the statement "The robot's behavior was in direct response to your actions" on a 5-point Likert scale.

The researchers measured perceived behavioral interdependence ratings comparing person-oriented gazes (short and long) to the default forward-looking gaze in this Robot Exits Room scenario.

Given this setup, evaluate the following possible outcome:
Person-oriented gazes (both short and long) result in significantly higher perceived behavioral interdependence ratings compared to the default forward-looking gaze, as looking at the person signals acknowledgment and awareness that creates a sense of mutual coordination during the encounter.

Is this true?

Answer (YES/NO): YES